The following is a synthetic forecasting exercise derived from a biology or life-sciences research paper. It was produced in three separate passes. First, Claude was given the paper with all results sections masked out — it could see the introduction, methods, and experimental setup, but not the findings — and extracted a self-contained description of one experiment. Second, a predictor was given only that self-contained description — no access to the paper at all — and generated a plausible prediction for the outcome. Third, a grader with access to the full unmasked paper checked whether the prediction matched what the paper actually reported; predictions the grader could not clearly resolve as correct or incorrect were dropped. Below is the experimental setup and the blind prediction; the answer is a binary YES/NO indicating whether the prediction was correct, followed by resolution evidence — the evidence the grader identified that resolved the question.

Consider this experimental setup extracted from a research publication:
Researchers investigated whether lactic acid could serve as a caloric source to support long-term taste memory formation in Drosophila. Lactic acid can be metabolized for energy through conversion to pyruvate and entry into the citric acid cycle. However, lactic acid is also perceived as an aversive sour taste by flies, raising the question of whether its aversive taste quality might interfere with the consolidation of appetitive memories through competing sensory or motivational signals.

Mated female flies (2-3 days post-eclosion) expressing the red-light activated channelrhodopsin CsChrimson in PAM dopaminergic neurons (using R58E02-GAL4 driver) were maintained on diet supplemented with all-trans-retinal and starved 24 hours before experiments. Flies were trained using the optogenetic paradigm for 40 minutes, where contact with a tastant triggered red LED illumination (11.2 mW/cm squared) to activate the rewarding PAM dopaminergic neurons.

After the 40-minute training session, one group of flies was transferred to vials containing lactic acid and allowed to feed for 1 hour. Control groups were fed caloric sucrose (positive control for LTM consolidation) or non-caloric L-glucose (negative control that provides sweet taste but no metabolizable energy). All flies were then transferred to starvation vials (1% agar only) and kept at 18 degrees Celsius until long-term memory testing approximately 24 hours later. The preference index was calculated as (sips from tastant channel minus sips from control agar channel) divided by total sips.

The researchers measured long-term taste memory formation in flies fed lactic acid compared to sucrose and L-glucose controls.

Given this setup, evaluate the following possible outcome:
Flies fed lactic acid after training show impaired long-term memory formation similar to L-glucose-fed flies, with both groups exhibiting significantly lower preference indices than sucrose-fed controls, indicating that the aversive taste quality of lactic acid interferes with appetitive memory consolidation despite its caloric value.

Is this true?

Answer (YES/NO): NO